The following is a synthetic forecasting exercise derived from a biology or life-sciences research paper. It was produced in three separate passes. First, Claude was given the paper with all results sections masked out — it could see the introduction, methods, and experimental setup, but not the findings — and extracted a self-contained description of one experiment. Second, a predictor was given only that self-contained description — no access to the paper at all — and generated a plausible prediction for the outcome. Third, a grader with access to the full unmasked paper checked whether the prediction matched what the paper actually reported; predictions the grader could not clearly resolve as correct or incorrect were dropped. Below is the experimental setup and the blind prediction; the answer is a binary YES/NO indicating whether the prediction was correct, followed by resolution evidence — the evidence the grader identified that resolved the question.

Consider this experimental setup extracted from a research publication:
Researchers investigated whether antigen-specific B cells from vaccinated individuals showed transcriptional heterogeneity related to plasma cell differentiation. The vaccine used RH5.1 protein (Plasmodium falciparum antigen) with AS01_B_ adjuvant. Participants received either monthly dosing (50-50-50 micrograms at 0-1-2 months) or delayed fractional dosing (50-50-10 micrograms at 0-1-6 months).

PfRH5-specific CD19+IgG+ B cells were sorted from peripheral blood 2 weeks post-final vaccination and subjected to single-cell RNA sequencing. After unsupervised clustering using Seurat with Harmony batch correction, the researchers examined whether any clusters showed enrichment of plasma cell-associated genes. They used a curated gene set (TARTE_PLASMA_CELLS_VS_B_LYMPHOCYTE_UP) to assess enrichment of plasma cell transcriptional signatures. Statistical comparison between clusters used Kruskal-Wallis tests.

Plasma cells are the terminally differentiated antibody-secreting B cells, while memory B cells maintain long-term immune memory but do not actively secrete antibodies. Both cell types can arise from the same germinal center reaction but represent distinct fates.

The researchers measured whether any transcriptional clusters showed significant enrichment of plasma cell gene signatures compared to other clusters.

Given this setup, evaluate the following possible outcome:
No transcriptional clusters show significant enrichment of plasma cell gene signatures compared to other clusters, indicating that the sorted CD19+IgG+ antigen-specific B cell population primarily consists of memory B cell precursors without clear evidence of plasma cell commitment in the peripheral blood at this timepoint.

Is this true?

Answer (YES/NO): NO